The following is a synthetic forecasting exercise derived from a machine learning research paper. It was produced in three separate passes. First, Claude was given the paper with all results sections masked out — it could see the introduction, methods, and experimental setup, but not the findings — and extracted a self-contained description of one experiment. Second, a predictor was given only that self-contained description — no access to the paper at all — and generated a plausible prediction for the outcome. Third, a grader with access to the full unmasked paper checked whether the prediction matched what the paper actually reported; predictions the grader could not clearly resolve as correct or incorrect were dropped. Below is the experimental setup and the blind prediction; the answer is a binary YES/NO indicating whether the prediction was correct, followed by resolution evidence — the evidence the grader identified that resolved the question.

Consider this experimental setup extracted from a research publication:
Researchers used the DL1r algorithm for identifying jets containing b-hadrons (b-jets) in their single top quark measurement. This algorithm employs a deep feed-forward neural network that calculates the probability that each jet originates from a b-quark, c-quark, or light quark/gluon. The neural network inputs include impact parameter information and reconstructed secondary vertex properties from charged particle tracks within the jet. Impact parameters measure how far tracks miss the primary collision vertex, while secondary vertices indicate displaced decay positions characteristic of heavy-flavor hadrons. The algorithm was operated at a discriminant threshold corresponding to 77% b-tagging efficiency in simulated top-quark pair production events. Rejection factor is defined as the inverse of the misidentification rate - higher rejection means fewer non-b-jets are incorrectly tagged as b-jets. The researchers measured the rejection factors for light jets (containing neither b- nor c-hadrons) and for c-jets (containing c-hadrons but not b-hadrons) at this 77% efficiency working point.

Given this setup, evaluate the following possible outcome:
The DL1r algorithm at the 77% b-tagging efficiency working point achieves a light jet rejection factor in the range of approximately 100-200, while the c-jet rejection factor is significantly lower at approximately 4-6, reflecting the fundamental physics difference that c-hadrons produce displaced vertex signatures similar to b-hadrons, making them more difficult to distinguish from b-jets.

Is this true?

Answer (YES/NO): YES